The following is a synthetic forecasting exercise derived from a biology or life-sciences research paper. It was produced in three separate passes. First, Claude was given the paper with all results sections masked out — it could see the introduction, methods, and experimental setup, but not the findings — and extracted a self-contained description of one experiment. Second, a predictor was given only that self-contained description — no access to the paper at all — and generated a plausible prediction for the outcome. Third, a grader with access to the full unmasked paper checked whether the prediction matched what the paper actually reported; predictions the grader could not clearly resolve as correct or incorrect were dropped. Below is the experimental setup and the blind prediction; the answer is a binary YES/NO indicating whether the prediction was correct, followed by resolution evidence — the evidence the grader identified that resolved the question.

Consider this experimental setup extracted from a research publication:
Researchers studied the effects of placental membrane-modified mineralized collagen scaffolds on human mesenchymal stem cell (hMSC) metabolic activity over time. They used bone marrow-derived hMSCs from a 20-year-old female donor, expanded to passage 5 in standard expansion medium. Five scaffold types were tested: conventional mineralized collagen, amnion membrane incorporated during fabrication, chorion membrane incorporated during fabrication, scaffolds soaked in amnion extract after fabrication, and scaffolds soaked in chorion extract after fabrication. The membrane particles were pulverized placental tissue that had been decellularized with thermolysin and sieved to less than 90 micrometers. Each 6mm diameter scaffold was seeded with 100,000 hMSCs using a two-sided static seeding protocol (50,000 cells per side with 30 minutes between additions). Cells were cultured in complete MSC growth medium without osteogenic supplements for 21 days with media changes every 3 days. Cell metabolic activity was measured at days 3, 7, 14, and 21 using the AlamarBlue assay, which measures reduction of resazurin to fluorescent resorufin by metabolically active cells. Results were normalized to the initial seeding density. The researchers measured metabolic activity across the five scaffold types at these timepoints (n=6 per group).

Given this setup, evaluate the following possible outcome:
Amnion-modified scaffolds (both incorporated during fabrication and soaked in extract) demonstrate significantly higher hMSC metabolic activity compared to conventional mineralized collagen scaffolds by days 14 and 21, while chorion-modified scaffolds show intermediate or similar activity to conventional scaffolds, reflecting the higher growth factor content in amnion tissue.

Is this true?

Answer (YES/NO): NO